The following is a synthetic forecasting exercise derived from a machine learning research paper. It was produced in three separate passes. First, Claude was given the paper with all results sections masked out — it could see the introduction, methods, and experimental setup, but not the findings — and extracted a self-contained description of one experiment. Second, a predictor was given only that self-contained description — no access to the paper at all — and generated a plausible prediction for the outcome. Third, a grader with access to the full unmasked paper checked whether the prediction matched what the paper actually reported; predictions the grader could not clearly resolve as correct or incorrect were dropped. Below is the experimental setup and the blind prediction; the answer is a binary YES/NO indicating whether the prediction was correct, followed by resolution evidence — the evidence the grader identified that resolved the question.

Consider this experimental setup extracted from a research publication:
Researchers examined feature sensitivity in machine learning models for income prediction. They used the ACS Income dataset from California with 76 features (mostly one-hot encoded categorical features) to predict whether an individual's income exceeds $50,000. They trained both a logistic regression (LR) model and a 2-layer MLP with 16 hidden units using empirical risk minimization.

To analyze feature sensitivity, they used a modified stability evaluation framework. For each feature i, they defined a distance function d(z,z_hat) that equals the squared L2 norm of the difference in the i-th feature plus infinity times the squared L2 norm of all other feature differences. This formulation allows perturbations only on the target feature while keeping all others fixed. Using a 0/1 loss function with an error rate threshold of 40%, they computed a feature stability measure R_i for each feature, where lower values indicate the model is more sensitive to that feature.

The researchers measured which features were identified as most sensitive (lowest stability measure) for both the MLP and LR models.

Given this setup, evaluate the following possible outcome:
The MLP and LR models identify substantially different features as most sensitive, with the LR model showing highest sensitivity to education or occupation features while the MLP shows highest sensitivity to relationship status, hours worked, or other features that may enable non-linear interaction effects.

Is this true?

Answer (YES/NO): NO